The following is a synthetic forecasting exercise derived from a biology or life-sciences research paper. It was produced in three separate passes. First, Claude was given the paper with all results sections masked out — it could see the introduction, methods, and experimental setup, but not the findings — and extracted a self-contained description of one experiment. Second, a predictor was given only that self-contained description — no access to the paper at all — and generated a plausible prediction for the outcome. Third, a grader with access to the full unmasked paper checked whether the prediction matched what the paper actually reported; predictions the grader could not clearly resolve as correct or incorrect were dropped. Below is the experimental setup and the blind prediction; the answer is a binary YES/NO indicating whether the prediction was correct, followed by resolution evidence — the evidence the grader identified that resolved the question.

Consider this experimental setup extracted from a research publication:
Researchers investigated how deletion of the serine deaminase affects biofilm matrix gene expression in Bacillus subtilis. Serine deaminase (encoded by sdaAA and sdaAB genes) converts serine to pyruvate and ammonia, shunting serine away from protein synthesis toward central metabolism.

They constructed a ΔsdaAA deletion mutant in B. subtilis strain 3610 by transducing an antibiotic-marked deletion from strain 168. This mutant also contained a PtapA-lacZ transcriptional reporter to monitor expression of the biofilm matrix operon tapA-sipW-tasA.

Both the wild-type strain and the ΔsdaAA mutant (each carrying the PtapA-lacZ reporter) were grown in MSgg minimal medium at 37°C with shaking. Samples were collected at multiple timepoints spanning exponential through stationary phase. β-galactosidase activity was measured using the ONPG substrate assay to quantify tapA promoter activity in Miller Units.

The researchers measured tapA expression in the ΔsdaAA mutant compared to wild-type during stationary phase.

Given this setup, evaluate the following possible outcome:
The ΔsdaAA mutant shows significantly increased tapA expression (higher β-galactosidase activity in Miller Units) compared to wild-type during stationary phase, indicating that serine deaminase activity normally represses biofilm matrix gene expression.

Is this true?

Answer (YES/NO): NO